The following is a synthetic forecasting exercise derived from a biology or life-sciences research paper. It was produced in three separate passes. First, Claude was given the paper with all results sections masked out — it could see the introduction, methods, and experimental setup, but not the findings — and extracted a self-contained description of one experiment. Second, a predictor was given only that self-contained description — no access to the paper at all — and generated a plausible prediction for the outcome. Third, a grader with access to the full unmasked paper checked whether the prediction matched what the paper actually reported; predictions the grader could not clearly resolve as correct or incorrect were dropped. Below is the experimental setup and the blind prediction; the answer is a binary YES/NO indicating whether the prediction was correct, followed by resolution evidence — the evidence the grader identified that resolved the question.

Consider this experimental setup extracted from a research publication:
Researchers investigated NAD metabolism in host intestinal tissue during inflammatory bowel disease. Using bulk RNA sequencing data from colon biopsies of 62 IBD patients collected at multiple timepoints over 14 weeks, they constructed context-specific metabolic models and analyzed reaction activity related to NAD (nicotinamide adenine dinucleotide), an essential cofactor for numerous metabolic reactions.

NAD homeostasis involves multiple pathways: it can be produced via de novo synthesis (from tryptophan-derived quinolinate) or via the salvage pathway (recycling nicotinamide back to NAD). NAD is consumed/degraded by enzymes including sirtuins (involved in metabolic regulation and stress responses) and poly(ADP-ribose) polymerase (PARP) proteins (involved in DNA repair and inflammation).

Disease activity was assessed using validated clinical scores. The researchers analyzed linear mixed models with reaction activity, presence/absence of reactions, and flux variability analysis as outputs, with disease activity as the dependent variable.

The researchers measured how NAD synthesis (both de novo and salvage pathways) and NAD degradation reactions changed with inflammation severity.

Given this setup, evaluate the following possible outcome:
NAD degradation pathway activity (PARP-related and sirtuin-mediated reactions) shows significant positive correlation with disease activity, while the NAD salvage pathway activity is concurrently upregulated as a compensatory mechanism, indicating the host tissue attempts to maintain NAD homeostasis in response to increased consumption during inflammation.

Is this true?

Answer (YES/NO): NO